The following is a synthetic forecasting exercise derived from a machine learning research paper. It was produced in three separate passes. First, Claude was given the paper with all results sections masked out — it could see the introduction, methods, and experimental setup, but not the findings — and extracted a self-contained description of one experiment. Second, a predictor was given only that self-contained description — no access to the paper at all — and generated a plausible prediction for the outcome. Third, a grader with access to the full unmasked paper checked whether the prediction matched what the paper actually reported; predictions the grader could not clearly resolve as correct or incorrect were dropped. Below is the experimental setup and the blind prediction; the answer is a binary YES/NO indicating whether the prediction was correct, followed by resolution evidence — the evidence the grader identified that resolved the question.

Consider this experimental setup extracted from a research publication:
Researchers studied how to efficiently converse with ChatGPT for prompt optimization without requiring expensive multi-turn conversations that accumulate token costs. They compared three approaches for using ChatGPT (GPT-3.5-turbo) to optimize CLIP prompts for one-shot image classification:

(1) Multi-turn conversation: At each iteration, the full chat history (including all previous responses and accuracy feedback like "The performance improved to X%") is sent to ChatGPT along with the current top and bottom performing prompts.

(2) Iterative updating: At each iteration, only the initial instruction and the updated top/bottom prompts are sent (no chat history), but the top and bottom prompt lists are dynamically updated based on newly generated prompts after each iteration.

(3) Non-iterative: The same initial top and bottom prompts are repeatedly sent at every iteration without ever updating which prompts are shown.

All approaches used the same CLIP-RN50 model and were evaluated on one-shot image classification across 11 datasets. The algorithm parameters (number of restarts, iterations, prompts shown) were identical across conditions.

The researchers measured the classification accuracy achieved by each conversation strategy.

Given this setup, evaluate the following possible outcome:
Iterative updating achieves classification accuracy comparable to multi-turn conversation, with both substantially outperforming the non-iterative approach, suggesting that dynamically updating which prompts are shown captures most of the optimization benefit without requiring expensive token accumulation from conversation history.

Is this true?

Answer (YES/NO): YES